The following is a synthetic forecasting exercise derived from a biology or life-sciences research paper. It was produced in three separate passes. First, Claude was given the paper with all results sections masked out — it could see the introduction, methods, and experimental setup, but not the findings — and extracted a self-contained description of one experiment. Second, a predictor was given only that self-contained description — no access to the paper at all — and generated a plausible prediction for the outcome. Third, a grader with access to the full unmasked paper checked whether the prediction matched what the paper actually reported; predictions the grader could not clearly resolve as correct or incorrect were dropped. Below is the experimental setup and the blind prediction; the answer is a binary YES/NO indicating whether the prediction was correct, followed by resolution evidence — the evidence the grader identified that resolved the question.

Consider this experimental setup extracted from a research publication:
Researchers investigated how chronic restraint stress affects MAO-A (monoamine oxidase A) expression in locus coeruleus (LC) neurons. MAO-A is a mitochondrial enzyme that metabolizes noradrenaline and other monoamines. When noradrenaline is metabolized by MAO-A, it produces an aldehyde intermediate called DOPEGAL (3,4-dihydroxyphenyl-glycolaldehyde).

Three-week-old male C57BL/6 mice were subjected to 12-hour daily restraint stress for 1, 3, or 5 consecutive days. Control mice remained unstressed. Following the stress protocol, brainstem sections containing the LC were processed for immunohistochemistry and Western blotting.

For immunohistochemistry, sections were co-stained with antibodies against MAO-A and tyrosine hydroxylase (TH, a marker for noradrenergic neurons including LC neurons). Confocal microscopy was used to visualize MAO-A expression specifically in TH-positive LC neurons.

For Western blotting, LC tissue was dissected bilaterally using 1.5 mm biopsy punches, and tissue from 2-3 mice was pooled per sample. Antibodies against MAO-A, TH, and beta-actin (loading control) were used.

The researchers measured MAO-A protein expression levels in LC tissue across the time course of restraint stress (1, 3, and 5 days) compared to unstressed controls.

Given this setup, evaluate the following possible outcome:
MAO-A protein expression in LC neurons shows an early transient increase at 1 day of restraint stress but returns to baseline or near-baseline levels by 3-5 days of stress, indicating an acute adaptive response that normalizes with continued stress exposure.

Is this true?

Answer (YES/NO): NO